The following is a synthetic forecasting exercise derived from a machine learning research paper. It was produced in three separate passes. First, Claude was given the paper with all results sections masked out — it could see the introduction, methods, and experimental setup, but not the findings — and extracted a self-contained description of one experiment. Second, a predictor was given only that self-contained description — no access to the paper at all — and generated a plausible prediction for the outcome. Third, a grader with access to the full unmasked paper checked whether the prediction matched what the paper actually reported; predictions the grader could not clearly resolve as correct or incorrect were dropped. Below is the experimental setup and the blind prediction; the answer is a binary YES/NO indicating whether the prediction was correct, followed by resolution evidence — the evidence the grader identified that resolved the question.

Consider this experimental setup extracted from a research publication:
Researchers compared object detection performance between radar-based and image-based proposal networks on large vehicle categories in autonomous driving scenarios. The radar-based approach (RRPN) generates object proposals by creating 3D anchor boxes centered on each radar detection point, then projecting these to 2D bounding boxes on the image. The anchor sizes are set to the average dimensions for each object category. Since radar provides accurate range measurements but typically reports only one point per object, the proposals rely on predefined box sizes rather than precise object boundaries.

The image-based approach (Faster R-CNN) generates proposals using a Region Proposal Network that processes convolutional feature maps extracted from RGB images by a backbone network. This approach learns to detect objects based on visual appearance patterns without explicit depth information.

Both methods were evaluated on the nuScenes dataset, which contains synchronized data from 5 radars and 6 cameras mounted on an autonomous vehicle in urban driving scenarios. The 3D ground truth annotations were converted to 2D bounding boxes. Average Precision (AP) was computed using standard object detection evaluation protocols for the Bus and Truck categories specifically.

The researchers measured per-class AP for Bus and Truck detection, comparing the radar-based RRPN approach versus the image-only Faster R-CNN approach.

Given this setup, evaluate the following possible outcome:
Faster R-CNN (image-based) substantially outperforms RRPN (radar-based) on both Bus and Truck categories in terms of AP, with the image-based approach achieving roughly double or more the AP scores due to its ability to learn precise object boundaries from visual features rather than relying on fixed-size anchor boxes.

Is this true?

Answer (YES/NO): NO